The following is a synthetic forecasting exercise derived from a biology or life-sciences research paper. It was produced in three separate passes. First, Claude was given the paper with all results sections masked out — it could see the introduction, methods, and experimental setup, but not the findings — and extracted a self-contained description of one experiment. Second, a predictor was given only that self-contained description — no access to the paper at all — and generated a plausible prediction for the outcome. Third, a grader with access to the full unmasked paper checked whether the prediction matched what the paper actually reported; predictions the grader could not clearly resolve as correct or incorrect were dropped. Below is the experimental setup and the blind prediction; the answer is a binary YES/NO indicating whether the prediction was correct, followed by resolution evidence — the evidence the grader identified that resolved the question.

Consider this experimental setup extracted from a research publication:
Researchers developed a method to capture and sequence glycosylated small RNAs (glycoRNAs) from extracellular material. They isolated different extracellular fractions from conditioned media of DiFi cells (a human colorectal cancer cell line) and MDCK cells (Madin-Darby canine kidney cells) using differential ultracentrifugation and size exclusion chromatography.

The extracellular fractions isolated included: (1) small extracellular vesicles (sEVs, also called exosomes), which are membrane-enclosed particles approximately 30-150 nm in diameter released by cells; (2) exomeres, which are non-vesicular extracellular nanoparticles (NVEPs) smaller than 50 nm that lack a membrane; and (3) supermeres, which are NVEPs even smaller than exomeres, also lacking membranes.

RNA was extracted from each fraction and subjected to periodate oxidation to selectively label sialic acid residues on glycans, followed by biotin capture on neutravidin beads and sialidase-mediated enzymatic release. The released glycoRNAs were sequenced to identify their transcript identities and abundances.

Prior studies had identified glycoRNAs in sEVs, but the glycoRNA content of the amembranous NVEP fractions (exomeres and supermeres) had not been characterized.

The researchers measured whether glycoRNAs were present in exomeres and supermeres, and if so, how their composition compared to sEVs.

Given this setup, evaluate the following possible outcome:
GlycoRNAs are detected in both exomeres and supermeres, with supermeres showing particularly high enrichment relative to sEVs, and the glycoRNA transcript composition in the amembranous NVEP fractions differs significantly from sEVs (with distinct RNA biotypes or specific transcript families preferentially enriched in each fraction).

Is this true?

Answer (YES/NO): NO